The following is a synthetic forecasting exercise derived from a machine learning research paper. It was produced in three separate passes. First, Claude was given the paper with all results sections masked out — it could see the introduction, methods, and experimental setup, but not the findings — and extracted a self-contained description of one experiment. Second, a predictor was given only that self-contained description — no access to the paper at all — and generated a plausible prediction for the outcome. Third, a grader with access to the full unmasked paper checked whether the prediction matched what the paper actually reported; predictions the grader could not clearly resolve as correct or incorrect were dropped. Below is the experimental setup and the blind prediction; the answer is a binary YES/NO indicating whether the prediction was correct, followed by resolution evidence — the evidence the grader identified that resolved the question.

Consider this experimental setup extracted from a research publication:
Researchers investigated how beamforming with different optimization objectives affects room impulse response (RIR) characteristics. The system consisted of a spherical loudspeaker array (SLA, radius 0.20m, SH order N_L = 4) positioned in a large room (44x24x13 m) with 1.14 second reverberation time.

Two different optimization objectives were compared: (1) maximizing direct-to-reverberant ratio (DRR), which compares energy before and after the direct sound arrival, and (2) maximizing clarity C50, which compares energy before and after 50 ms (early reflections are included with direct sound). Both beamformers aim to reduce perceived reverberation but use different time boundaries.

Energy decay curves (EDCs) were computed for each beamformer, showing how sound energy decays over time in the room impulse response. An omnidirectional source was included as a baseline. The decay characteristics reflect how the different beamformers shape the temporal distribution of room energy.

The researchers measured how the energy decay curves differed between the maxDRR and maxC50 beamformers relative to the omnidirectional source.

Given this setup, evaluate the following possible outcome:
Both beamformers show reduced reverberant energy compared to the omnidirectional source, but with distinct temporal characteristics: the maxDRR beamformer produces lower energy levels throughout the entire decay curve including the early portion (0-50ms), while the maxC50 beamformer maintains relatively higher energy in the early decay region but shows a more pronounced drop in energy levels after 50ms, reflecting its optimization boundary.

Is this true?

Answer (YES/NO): NO